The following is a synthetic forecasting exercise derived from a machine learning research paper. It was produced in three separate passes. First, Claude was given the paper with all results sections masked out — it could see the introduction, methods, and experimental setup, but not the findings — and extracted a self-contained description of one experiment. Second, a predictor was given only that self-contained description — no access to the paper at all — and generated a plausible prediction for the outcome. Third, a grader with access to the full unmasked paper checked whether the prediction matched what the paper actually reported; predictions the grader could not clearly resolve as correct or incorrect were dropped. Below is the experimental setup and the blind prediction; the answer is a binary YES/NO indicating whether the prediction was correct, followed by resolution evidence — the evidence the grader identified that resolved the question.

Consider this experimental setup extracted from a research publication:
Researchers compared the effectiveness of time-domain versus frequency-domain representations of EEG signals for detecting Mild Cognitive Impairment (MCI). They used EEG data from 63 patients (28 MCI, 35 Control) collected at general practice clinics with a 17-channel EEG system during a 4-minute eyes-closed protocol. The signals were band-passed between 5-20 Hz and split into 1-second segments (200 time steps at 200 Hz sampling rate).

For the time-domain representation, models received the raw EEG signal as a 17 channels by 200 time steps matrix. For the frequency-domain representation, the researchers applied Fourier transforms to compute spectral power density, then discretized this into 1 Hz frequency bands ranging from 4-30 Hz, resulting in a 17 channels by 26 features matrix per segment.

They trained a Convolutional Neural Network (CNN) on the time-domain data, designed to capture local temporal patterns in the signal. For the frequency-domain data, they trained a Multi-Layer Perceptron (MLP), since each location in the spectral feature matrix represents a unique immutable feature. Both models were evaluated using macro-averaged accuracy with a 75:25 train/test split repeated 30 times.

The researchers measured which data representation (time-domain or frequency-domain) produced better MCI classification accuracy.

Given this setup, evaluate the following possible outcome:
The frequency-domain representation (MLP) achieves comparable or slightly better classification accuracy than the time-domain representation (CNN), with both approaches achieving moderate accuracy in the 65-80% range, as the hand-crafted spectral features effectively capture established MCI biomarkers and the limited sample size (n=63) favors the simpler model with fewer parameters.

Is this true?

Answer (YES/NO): NO